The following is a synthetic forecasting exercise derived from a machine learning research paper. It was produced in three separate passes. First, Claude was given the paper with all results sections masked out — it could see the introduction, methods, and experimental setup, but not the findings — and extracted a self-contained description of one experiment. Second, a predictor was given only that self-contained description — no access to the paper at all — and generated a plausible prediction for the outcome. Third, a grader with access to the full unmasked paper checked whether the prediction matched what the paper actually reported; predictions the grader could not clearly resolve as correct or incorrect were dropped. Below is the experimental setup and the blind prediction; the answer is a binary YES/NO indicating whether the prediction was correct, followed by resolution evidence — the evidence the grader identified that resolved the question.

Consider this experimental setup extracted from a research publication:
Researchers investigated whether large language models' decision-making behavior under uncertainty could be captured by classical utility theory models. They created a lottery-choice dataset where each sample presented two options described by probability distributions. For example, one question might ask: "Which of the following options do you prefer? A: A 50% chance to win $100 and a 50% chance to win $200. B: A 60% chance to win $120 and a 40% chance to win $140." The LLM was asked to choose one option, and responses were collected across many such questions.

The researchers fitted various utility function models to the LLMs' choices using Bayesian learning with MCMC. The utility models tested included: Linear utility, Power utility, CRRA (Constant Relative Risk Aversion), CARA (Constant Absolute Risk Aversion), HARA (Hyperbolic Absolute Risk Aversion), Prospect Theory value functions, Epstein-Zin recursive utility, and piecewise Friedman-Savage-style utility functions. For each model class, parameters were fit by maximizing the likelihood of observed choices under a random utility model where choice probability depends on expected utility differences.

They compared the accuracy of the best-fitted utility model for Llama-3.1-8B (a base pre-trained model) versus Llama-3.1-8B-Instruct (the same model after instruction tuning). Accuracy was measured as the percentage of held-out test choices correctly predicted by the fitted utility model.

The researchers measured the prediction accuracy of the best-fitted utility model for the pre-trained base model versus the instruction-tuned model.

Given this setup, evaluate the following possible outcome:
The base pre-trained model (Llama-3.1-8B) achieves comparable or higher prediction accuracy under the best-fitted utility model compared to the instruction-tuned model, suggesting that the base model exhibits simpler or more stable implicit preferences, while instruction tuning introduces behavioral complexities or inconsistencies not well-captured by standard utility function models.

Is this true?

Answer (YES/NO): NO